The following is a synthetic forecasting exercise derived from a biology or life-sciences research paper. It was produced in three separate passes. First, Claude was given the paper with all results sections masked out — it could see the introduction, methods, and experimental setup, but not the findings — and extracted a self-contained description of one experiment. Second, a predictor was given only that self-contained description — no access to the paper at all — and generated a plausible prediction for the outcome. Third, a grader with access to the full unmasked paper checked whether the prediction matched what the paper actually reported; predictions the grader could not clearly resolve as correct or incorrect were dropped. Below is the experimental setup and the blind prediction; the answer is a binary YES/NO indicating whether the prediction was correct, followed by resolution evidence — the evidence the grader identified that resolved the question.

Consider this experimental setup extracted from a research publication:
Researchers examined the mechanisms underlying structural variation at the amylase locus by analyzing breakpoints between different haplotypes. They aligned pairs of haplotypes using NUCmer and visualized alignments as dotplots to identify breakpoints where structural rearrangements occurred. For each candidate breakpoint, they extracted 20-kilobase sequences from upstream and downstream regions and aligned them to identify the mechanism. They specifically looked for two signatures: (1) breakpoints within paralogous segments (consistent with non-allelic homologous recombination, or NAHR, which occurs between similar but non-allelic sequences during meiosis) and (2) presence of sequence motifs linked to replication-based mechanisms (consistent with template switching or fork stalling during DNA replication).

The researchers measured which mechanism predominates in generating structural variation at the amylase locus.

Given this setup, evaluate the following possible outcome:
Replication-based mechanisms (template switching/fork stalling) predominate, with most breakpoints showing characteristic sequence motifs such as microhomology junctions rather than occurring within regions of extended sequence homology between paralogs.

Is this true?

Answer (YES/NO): NO